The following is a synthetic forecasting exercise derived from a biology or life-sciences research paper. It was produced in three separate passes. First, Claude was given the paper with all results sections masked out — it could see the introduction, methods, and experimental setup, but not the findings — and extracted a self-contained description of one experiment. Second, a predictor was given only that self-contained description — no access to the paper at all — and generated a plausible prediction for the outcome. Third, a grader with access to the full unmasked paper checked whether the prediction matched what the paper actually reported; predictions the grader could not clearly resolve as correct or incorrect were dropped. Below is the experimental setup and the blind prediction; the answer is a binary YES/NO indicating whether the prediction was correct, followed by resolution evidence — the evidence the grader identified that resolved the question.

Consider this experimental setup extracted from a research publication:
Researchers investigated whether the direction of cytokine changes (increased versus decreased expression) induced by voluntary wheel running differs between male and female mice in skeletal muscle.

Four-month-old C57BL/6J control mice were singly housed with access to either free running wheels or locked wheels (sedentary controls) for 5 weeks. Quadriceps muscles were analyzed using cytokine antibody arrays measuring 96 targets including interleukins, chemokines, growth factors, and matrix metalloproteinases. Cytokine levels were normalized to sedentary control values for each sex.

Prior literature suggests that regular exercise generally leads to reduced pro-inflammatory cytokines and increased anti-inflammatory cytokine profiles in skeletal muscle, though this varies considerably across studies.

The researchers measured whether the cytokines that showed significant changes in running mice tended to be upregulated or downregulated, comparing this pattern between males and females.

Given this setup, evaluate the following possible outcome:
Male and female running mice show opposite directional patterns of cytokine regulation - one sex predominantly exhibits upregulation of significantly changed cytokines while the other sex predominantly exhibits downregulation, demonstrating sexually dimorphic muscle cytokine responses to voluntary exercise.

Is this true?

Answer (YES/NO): NO